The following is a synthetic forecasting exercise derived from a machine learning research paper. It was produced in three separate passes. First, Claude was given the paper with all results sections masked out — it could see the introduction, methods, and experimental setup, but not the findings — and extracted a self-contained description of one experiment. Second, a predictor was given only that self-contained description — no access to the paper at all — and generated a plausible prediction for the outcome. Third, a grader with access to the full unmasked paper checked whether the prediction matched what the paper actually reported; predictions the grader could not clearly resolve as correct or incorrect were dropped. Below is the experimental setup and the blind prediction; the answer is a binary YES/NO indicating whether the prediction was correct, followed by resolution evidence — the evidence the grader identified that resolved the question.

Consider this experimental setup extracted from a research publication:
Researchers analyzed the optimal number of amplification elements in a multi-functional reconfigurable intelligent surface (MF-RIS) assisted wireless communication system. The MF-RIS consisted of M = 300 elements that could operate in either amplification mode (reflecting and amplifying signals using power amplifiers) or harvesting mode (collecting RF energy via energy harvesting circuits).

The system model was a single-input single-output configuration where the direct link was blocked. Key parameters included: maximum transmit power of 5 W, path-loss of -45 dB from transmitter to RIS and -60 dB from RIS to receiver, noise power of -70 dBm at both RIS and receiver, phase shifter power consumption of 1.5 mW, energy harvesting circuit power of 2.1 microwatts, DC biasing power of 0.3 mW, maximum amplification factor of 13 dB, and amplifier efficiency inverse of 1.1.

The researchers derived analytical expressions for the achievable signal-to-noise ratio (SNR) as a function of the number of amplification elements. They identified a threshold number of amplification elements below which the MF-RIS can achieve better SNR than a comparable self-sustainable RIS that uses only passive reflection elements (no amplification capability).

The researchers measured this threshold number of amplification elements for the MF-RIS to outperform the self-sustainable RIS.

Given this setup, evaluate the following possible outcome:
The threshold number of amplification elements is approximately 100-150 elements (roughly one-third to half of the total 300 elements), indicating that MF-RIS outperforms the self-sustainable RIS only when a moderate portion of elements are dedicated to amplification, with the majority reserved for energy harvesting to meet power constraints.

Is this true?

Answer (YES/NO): NO